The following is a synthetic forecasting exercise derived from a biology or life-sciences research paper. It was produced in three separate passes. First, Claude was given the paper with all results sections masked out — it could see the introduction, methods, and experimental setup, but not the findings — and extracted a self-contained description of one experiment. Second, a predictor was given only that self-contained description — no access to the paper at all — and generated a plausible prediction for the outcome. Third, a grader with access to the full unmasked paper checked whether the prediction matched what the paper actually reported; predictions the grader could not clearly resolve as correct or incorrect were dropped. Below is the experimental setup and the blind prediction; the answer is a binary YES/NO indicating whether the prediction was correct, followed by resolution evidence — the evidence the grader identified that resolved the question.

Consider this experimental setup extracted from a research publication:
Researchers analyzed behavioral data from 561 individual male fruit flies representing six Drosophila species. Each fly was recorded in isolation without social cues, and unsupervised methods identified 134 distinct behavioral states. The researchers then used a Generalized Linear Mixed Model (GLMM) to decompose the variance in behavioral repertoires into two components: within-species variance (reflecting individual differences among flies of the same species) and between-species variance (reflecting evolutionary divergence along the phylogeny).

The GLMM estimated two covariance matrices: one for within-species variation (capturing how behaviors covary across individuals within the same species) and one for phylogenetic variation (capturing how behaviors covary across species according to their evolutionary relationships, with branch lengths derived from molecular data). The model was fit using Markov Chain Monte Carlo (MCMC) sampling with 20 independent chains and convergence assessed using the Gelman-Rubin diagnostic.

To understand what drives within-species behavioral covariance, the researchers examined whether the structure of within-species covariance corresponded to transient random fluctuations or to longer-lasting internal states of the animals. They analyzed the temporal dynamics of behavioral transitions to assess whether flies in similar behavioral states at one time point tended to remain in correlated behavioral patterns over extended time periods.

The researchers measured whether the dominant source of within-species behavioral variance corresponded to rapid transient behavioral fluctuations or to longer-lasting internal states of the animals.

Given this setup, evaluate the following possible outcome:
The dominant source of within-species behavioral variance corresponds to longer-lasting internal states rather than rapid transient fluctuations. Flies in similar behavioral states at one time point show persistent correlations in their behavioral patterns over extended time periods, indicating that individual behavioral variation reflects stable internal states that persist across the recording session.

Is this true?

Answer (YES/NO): YES